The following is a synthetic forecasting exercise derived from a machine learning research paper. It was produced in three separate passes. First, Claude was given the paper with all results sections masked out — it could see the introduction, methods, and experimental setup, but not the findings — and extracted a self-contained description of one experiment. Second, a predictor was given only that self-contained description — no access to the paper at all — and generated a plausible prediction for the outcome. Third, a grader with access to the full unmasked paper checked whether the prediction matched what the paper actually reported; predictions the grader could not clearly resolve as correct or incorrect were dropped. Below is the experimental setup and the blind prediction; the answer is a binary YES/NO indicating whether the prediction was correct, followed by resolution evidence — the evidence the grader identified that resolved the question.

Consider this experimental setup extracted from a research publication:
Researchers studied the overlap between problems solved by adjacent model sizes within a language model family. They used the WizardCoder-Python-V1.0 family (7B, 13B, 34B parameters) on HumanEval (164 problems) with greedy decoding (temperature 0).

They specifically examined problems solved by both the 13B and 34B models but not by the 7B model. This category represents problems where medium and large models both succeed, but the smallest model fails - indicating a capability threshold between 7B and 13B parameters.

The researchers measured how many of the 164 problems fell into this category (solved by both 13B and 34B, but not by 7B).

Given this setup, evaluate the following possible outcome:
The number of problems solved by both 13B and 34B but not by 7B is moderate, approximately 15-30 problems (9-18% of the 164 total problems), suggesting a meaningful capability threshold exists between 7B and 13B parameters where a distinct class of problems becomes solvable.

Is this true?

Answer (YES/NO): YES